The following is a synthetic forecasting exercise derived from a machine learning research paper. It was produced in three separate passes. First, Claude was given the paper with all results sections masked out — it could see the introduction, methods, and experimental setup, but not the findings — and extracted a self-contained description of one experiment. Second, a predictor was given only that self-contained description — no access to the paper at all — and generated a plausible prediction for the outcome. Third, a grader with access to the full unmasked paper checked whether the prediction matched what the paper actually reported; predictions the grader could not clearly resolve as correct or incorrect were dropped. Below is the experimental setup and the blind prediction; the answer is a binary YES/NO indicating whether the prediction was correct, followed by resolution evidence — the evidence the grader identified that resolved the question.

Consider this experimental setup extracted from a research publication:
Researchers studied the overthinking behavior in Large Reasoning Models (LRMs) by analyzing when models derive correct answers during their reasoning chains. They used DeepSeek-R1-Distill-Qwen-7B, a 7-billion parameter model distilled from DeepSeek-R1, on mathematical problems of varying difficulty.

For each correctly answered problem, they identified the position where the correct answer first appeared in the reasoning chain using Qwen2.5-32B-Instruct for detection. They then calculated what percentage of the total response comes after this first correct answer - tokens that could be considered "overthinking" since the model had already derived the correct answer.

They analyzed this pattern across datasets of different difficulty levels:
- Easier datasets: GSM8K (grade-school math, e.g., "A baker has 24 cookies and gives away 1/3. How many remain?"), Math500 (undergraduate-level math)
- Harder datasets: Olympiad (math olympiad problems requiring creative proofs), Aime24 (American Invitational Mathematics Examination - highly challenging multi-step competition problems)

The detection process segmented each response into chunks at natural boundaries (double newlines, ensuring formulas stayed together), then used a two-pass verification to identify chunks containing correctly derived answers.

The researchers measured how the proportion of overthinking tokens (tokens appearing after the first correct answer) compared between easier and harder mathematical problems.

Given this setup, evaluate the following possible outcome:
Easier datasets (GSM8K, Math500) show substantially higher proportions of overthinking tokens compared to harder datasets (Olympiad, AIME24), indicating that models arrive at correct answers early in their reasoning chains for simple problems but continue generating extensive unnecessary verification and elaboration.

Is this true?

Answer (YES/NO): YES